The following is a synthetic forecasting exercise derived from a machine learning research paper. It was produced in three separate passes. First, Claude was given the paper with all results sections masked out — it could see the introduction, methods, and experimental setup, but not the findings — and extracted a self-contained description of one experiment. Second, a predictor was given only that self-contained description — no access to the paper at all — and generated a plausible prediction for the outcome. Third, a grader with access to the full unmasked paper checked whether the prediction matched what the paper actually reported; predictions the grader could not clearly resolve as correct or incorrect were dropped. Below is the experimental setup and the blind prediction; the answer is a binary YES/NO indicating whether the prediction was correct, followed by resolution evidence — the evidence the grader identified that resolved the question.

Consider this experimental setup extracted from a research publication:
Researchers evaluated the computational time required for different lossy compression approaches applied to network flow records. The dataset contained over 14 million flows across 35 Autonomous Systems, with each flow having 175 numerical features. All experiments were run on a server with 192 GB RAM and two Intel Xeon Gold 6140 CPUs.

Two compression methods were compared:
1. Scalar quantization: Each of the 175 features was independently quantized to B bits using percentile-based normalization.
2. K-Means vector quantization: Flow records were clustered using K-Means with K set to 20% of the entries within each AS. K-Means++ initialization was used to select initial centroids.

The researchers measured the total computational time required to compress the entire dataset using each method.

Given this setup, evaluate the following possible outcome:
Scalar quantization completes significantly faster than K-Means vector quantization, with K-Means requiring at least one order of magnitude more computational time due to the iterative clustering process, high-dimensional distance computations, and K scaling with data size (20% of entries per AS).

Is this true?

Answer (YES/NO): YES